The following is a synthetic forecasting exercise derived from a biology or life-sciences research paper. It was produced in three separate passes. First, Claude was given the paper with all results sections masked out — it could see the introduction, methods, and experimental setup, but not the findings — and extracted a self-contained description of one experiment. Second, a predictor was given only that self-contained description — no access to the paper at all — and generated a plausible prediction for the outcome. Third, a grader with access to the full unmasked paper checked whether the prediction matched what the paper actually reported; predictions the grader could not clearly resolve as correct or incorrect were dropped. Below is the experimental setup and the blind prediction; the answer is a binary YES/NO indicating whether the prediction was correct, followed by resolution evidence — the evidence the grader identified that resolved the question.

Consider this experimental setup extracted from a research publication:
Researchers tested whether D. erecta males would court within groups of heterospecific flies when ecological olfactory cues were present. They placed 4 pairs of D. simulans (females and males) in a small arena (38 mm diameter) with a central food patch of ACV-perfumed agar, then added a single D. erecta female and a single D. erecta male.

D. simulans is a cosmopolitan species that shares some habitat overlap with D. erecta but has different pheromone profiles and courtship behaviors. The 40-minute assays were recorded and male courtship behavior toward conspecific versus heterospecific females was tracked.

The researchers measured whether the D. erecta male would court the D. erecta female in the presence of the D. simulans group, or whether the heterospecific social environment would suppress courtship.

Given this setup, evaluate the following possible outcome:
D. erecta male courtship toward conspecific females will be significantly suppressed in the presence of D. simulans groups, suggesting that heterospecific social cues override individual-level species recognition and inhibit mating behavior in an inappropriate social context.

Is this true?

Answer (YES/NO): NO